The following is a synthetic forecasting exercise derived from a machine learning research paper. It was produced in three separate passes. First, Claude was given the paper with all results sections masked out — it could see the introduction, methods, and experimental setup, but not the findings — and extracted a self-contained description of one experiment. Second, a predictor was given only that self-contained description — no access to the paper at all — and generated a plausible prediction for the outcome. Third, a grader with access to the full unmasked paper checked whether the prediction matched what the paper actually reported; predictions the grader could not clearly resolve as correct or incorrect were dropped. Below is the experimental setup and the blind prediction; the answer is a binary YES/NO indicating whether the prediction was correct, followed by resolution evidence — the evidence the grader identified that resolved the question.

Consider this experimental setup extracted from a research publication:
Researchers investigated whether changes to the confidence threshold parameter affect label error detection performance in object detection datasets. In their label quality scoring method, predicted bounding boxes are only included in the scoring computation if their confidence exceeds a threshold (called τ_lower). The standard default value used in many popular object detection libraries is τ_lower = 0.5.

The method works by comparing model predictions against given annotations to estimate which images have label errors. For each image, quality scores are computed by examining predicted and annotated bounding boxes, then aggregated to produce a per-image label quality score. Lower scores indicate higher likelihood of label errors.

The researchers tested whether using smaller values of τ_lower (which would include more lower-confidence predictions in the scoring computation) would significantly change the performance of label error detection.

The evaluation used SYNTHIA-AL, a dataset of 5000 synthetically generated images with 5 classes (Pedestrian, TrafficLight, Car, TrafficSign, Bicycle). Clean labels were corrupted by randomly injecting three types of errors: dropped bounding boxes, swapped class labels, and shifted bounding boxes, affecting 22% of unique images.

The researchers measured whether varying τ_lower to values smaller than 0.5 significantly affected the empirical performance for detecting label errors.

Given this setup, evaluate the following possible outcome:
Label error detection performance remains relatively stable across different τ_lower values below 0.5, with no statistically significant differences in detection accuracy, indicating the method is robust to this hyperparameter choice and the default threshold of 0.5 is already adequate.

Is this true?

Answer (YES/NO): YES